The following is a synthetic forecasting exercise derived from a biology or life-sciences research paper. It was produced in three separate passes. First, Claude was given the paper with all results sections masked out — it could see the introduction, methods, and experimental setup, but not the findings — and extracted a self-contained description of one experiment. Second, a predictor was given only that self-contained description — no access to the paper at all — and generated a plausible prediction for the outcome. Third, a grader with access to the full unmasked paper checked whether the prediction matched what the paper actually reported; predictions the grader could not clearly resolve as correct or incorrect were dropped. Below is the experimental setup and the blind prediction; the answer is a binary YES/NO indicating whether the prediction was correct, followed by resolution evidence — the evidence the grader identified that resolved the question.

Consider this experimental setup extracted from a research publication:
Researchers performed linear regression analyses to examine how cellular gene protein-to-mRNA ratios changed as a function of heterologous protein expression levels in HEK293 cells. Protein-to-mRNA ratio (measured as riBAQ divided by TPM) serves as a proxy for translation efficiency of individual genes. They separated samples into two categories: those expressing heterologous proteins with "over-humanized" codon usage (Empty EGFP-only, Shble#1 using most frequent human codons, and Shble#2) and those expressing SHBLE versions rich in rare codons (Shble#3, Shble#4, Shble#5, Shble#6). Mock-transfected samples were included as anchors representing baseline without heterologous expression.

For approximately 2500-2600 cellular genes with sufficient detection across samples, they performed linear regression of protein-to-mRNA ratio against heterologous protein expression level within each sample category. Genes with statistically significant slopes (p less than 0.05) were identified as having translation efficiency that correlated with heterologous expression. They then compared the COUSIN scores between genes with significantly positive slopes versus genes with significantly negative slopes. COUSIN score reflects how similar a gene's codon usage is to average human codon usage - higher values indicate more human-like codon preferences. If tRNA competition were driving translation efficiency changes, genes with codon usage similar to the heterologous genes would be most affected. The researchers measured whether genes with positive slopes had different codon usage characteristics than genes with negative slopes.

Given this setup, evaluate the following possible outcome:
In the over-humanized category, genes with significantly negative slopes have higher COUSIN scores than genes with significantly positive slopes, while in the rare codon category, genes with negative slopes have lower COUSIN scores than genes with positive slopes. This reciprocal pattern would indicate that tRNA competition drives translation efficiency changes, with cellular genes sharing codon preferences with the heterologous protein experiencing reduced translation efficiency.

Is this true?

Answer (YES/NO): NO